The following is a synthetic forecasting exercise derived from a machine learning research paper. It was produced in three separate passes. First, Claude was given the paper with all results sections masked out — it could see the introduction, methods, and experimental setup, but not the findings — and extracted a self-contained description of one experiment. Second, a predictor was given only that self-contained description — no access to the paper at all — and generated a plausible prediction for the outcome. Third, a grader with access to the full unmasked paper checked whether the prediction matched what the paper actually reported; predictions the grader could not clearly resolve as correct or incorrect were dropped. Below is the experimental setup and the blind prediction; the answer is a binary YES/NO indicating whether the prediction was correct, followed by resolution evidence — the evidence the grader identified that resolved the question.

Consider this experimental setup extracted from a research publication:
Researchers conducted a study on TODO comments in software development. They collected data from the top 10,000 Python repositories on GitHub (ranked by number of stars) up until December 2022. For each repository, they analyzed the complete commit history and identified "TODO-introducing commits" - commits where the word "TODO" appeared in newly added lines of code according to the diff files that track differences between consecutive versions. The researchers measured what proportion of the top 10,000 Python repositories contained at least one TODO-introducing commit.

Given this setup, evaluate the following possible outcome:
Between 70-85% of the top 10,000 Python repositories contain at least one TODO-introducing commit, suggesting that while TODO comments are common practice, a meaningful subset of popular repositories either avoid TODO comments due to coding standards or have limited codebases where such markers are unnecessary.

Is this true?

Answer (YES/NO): NO